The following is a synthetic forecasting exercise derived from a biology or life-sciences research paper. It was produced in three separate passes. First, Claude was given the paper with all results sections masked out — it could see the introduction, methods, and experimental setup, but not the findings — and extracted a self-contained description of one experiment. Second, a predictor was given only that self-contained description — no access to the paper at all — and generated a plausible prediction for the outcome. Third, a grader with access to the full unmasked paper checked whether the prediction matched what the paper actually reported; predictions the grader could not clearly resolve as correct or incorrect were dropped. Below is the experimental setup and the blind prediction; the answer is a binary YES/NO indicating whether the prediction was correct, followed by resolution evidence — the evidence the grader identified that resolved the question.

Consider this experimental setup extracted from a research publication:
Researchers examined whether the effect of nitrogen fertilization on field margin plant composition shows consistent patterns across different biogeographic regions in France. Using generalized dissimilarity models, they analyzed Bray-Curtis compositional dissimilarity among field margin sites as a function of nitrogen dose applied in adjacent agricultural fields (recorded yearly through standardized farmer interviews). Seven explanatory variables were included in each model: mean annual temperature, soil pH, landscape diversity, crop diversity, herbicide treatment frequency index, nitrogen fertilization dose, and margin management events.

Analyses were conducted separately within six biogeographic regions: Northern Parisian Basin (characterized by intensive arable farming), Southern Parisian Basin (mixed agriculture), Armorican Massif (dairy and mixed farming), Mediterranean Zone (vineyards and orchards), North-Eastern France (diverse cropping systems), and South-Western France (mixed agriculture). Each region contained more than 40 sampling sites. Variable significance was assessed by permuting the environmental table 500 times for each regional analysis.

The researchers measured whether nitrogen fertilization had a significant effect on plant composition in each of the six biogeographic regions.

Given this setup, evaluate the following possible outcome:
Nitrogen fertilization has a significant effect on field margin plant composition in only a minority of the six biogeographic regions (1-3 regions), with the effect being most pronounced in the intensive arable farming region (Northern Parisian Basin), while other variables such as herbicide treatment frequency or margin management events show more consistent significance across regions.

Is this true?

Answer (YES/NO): NO